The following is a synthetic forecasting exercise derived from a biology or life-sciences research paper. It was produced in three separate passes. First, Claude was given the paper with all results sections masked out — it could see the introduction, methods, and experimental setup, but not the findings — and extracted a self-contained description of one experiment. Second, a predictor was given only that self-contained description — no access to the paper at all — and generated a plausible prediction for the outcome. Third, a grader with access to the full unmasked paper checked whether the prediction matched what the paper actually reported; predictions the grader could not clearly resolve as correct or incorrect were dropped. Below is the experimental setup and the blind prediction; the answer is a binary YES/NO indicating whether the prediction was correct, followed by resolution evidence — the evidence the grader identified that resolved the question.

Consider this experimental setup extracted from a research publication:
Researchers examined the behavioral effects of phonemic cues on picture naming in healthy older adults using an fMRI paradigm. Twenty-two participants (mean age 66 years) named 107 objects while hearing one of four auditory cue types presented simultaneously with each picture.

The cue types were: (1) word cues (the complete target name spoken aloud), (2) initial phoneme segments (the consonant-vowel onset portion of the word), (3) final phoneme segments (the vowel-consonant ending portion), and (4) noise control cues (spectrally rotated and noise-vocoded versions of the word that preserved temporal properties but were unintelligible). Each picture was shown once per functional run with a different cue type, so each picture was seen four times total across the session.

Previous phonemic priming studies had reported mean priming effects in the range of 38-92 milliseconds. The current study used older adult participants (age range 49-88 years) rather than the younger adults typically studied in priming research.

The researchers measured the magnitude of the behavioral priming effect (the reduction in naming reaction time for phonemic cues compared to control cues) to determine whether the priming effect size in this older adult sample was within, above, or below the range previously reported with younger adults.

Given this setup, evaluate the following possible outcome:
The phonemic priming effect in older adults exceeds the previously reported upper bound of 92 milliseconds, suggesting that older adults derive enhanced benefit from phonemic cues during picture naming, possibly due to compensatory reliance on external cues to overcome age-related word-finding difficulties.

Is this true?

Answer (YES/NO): YES